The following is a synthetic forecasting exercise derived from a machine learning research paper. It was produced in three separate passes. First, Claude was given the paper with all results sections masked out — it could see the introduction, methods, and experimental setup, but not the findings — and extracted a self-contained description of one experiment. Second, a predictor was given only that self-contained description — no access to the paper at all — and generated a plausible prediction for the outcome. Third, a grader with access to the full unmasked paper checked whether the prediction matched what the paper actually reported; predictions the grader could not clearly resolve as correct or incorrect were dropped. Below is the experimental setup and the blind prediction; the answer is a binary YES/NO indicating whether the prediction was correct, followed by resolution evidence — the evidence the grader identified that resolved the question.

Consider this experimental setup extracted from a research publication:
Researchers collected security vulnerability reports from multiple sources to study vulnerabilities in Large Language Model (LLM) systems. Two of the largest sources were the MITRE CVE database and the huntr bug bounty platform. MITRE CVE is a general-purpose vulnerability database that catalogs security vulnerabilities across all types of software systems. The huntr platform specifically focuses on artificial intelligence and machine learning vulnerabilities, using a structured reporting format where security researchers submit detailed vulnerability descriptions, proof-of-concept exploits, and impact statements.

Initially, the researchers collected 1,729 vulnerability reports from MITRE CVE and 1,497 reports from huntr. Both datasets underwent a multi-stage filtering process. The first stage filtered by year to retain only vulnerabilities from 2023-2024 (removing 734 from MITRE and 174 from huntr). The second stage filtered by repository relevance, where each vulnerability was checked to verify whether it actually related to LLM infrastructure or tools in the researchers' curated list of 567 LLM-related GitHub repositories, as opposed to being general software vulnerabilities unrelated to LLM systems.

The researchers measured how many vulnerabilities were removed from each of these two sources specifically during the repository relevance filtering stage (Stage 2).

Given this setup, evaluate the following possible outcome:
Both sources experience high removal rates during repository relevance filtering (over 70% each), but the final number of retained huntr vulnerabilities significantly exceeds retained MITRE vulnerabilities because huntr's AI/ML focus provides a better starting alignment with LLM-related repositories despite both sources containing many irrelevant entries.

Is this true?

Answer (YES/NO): NO